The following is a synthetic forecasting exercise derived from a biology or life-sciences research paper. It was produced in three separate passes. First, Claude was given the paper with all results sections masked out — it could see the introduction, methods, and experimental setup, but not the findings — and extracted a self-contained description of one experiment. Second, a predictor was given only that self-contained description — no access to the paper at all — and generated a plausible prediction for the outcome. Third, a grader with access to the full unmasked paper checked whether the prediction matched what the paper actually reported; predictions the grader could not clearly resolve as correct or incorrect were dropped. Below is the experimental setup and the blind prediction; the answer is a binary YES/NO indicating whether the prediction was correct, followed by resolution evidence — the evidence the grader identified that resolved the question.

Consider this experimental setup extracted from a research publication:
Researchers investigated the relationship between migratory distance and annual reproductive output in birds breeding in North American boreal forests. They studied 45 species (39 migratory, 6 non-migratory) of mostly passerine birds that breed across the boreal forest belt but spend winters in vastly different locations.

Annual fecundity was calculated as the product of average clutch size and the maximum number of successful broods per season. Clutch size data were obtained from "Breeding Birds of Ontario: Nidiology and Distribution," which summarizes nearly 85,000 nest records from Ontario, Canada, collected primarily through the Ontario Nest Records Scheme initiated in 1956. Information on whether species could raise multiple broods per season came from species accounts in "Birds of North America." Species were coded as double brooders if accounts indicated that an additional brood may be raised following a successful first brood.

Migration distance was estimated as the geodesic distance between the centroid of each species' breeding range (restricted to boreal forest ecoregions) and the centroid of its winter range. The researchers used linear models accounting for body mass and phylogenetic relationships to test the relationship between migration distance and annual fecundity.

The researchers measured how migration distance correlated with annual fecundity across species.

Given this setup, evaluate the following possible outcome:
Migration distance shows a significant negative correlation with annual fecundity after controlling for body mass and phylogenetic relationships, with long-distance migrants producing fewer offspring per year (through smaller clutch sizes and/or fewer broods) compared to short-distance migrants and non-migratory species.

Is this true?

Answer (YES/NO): NO